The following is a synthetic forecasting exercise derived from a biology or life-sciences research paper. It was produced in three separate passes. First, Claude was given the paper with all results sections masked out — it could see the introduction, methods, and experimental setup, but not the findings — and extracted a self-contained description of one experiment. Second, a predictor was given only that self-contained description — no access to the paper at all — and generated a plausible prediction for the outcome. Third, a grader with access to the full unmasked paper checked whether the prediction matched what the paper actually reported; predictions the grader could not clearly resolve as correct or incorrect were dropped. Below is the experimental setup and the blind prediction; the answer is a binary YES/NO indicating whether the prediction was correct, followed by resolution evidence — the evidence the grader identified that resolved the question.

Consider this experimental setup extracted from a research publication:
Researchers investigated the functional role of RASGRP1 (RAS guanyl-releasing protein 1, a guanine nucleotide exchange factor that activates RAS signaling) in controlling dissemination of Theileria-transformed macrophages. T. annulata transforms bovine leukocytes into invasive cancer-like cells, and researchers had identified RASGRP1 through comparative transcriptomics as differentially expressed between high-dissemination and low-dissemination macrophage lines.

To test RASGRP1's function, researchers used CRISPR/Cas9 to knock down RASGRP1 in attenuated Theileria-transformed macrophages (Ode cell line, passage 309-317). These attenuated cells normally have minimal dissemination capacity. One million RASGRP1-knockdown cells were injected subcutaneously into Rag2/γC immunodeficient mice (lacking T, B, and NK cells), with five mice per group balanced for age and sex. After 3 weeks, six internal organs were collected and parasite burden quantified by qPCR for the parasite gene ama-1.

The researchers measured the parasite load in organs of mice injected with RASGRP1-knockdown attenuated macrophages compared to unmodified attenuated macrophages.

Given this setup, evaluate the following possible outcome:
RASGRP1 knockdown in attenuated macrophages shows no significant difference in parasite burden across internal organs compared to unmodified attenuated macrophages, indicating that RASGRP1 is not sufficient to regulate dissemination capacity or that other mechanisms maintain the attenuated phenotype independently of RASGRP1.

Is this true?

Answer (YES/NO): NO